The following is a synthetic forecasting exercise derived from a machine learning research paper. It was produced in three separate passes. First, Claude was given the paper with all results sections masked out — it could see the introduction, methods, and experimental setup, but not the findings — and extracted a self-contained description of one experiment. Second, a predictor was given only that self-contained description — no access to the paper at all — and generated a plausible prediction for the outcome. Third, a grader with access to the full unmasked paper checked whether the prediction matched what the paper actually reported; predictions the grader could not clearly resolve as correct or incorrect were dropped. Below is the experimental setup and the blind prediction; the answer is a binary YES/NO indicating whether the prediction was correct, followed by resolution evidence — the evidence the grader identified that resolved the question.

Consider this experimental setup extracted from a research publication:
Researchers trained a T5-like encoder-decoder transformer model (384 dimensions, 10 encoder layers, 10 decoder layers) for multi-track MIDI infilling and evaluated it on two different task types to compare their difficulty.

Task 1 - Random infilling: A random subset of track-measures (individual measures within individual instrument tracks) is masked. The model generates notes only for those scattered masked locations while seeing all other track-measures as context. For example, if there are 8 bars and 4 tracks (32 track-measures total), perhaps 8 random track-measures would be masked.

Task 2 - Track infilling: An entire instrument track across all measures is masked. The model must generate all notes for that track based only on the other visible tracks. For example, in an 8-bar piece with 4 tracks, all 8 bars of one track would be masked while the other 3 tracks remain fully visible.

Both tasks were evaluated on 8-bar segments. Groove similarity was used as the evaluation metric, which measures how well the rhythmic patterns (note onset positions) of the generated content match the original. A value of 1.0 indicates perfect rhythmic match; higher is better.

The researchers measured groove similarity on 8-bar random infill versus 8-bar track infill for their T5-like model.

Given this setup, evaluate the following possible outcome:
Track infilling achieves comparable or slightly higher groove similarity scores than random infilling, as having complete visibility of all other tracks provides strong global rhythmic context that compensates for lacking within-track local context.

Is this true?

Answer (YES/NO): NO